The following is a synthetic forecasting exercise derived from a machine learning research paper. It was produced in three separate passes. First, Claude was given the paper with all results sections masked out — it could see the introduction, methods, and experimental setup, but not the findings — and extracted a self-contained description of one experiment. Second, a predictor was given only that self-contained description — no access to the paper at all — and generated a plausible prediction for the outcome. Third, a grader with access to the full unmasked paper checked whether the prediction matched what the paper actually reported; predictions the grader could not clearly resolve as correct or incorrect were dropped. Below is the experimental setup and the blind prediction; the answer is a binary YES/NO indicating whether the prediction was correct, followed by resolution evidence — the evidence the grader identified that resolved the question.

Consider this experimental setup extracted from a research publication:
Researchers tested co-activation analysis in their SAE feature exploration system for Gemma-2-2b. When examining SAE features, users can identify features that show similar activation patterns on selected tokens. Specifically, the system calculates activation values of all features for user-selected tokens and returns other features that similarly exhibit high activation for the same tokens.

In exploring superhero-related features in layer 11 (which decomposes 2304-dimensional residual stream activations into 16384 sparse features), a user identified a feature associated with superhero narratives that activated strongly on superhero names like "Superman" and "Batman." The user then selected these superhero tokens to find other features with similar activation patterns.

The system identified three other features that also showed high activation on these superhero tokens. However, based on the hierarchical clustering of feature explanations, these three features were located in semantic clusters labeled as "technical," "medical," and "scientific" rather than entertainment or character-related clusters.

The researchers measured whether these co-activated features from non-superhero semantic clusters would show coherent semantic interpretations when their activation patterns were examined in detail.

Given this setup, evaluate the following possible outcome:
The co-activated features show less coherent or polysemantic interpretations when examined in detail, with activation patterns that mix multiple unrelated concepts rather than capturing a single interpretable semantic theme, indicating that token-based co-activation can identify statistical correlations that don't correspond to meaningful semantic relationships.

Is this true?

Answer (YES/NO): YES